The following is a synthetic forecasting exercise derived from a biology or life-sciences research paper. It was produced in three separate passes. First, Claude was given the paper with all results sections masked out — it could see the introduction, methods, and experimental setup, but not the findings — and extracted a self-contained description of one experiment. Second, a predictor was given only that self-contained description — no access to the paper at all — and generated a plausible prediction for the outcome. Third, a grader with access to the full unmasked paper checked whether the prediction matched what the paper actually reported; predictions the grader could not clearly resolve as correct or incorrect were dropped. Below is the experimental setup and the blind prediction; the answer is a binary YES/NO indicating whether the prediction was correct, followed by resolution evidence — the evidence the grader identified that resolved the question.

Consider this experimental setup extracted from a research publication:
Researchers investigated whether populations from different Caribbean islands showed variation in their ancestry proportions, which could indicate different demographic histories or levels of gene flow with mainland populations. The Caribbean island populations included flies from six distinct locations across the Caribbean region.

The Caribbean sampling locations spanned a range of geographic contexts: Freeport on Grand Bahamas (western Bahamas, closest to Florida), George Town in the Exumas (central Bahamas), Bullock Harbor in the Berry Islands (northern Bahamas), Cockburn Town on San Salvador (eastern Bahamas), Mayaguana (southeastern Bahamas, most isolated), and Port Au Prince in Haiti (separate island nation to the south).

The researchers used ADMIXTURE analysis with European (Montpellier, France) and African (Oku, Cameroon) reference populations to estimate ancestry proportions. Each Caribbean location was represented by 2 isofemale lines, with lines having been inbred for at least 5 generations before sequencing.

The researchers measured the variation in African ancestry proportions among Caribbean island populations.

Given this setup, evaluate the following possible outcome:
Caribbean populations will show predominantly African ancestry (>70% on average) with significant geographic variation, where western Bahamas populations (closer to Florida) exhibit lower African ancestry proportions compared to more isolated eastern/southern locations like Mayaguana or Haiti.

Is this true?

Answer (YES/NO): NO